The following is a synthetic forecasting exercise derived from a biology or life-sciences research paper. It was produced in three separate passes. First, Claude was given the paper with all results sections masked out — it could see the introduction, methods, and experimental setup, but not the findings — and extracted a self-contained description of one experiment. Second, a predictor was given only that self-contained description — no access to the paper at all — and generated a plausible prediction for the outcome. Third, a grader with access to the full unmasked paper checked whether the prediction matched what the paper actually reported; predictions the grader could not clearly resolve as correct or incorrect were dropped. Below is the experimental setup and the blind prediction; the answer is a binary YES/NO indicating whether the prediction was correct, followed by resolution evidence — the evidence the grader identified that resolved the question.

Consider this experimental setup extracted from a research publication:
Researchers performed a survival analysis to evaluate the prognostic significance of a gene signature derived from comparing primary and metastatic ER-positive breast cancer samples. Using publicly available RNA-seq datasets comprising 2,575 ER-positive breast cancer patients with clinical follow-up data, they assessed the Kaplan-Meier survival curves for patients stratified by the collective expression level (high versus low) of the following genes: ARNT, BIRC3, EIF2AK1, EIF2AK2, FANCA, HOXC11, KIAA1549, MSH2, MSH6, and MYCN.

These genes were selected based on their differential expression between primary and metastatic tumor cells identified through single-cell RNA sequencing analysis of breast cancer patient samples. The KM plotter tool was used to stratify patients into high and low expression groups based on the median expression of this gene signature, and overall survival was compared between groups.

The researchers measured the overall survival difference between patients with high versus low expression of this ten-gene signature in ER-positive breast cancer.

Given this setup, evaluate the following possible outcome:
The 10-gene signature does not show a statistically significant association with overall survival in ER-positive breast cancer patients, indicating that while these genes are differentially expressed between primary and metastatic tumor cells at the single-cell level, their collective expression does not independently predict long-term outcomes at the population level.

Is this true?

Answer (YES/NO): NO